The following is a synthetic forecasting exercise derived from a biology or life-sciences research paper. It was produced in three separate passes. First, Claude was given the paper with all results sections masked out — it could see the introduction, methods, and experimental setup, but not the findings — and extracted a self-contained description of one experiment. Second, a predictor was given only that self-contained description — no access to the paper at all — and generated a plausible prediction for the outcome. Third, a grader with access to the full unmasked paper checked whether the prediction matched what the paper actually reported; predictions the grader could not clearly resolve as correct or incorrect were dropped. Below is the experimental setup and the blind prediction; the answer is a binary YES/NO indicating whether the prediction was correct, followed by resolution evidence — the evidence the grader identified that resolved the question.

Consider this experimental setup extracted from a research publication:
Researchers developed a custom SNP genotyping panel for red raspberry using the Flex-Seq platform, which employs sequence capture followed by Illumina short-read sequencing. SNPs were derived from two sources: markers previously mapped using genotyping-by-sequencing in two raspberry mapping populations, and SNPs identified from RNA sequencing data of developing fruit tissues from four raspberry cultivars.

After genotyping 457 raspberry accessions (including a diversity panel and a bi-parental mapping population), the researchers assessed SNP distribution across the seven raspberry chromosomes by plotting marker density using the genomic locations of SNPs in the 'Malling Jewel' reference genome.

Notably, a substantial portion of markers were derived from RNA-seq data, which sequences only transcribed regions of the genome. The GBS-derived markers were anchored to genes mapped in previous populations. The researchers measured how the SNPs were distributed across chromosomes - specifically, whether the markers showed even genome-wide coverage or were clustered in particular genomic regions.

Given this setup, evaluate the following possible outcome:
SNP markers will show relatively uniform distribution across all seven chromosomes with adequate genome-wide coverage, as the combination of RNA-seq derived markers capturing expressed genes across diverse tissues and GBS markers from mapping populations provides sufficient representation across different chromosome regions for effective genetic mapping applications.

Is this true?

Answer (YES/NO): NO